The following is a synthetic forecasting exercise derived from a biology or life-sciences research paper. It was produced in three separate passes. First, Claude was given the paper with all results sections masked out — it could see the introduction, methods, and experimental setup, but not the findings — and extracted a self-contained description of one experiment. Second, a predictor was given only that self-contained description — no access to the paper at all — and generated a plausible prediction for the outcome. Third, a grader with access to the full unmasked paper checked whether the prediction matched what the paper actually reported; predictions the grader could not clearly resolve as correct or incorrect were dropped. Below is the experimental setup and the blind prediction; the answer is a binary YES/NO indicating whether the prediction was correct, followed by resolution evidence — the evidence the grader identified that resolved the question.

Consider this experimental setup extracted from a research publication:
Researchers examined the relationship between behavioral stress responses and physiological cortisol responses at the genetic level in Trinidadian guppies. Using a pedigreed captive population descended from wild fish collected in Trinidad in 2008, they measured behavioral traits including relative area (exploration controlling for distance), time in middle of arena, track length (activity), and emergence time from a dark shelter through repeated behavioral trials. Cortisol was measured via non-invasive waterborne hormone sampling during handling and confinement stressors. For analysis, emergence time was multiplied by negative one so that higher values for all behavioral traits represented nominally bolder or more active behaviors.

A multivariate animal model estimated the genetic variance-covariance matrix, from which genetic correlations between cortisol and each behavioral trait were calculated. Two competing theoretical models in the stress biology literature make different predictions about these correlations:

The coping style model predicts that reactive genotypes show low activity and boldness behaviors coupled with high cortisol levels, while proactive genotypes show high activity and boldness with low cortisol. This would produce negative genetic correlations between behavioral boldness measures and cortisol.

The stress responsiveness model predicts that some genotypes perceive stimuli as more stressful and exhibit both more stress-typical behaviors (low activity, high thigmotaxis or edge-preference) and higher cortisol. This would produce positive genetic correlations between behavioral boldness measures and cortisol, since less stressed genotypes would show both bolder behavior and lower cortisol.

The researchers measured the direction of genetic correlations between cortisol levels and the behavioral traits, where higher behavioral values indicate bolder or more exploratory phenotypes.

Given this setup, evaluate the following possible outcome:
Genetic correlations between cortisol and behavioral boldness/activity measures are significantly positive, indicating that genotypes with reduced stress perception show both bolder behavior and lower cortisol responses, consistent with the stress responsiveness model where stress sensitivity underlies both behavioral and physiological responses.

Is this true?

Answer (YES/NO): NO